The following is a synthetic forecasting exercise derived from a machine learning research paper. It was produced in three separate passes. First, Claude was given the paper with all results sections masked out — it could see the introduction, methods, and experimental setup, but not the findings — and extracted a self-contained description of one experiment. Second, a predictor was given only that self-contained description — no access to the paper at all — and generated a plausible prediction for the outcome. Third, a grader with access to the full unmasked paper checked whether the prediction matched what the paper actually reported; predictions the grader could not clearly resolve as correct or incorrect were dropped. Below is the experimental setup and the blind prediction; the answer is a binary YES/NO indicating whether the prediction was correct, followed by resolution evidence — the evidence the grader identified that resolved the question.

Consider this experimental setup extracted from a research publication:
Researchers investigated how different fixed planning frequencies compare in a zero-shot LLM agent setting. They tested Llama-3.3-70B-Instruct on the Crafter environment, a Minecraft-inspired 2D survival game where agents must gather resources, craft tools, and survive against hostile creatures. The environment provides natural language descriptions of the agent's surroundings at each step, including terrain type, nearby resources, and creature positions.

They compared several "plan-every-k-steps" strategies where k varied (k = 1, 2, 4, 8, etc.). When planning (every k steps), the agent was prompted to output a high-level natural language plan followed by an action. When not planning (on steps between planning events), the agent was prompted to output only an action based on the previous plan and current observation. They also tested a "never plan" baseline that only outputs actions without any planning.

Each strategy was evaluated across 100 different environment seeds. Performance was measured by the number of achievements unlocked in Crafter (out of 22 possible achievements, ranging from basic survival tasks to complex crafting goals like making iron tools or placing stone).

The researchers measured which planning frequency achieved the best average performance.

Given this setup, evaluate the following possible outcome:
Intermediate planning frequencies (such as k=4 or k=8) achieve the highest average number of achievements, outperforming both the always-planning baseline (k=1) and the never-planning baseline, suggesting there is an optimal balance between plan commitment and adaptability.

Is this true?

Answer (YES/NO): YES